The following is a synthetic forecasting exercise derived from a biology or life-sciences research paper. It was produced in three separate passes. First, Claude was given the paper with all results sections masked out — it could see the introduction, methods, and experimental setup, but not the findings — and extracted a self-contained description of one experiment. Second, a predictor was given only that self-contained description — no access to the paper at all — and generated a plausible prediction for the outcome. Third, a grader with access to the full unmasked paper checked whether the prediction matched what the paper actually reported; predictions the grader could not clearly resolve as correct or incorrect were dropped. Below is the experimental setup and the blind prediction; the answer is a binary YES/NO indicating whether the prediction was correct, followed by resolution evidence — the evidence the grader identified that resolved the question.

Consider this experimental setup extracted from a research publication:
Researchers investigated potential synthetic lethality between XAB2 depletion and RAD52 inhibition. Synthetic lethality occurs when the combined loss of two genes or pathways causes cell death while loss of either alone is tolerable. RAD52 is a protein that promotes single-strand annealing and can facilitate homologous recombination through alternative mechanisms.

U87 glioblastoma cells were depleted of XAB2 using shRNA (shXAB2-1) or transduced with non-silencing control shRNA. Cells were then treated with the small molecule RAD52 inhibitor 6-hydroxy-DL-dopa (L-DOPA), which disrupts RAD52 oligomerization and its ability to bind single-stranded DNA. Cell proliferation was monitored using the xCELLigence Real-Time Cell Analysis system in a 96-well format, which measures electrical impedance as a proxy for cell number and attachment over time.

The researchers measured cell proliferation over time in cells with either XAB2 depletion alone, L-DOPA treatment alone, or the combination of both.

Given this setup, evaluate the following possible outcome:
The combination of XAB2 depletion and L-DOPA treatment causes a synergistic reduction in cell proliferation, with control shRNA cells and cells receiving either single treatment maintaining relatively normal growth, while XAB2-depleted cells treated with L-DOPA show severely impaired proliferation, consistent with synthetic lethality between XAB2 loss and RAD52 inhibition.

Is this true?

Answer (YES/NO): NO